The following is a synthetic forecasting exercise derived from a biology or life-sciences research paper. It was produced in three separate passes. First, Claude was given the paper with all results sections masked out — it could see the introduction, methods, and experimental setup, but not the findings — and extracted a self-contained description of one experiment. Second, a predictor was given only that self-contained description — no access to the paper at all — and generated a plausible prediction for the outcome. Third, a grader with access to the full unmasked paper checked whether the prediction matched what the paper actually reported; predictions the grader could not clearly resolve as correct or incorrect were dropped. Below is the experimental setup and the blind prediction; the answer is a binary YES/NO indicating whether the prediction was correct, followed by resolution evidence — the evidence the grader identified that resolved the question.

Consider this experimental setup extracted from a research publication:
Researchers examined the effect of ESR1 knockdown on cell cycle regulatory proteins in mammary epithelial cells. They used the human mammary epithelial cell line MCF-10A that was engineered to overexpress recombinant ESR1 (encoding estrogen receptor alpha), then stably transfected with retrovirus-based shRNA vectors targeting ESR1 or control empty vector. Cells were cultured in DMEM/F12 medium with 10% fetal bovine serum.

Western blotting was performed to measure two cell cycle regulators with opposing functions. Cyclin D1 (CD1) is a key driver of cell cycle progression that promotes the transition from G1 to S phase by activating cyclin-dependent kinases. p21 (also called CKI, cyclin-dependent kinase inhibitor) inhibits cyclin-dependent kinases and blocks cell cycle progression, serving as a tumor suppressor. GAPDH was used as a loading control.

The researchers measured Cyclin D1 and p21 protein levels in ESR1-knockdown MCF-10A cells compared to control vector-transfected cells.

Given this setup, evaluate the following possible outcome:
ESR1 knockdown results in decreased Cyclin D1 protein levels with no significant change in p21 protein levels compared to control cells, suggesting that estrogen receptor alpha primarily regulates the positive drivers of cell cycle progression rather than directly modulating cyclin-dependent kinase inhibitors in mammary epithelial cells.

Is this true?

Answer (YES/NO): NO